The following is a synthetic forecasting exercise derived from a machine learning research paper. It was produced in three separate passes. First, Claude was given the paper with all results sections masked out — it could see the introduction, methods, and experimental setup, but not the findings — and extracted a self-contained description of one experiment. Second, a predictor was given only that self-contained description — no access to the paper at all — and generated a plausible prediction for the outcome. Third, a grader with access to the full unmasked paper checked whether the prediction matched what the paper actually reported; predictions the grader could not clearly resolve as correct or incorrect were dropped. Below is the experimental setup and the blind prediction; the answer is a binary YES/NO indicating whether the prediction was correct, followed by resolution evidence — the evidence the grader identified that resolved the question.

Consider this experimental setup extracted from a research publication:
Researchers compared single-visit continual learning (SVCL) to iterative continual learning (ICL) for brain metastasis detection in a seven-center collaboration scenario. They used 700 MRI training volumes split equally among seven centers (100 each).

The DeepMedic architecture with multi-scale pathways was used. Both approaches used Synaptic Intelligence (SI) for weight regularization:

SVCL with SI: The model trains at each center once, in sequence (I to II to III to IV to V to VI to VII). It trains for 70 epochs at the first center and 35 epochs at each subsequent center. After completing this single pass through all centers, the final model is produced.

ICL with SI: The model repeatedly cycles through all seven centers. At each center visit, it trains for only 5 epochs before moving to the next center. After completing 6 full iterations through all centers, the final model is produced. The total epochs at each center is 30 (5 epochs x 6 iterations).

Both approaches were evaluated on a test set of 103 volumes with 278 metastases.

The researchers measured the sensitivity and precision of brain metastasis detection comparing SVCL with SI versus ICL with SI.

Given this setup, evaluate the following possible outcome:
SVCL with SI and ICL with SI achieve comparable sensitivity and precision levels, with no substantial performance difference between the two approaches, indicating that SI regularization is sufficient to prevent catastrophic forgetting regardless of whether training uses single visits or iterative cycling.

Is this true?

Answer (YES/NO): NO